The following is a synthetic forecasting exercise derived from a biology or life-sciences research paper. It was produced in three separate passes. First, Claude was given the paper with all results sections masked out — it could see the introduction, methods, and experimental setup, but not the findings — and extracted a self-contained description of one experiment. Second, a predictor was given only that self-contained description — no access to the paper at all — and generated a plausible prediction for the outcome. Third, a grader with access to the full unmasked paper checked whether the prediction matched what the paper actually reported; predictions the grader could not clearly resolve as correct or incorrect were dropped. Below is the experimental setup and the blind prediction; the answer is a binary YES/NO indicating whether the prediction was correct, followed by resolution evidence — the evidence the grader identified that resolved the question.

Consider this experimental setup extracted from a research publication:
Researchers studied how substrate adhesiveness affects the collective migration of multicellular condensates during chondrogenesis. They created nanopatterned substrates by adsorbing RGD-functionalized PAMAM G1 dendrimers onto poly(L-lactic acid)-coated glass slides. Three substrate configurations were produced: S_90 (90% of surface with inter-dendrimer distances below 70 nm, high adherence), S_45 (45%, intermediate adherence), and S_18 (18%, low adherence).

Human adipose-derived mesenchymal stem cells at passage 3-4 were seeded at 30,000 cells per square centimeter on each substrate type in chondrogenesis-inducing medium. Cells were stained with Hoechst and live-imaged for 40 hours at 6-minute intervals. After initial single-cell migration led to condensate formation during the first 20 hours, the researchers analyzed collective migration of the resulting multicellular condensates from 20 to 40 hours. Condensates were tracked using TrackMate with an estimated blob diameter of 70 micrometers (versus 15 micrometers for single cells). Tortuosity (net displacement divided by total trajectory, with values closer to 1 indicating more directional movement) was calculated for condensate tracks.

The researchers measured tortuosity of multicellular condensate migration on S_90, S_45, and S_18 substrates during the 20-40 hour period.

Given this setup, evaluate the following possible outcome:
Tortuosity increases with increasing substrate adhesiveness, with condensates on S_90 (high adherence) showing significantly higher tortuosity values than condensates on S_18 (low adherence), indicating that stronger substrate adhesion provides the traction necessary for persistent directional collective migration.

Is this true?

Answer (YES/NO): YES